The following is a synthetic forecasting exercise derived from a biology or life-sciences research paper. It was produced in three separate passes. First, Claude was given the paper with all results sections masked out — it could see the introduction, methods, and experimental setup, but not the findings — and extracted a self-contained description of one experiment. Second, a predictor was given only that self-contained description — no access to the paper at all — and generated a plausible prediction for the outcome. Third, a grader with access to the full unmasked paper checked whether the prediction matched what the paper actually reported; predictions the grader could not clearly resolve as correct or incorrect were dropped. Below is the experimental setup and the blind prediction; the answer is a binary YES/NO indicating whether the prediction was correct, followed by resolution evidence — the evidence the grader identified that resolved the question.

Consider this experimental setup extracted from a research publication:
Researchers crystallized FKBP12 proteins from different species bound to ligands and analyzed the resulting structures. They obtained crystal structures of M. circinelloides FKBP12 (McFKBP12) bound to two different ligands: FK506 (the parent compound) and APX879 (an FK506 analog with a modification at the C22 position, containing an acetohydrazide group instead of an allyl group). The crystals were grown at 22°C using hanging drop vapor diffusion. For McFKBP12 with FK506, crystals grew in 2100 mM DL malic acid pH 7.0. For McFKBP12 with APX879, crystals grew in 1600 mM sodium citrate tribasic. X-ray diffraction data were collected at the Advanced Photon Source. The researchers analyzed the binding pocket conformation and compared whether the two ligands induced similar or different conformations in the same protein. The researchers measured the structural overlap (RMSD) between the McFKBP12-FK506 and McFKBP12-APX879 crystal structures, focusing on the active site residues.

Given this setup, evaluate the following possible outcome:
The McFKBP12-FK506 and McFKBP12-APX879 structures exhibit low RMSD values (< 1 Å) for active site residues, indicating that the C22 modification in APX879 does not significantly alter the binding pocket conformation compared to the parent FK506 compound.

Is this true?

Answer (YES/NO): YES